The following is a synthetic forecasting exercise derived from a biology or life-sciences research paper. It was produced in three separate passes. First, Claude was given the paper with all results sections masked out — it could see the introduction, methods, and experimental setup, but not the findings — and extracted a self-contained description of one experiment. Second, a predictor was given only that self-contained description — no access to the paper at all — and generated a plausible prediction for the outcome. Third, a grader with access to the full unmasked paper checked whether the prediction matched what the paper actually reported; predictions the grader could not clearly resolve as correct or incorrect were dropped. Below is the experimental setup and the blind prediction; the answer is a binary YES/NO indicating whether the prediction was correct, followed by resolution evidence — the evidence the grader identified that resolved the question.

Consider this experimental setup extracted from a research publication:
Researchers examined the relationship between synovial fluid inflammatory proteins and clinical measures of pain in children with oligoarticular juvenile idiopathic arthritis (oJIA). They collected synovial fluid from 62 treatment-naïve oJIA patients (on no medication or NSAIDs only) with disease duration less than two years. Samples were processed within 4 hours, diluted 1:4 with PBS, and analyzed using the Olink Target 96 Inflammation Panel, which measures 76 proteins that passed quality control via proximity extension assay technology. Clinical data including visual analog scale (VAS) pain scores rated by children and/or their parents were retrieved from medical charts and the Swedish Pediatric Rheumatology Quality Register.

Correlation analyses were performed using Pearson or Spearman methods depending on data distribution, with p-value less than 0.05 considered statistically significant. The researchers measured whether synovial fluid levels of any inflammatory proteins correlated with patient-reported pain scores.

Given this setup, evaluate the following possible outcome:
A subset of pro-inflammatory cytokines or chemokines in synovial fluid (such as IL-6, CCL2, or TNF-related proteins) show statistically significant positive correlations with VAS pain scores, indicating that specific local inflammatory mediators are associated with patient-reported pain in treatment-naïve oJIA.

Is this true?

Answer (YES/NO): YES